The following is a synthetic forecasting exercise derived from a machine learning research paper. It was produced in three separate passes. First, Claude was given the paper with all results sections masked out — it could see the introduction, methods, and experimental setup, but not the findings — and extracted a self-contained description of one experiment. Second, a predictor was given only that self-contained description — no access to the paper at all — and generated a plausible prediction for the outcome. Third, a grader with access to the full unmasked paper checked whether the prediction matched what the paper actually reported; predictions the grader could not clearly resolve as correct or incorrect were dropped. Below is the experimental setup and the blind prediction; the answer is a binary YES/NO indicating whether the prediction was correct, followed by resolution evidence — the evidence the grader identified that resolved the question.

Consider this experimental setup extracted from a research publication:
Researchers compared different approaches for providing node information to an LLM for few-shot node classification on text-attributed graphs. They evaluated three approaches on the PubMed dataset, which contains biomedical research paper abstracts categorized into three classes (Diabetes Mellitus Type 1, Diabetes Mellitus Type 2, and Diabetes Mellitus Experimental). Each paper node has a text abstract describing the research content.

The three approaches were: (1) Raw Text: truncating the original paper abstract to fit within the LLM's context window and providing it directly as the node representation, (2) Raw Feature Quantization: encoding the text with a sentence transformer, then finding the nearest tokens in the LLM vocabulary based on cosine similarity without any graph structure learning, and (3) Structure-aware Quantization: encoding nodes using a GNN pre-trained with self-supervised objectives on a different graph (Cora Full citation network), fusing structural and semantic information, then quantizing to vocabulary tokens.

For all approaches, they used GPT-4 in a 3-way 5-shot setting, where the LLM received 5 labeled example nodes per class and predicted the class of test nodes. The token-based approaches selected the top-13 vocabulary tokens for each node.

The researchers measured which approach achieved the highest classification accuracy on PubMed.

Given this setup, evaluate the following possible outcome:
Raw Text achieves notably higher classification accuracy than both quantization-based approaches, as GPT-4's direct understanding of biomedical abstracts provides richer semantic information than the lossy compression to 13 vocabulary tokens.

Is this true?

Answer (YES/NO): YES